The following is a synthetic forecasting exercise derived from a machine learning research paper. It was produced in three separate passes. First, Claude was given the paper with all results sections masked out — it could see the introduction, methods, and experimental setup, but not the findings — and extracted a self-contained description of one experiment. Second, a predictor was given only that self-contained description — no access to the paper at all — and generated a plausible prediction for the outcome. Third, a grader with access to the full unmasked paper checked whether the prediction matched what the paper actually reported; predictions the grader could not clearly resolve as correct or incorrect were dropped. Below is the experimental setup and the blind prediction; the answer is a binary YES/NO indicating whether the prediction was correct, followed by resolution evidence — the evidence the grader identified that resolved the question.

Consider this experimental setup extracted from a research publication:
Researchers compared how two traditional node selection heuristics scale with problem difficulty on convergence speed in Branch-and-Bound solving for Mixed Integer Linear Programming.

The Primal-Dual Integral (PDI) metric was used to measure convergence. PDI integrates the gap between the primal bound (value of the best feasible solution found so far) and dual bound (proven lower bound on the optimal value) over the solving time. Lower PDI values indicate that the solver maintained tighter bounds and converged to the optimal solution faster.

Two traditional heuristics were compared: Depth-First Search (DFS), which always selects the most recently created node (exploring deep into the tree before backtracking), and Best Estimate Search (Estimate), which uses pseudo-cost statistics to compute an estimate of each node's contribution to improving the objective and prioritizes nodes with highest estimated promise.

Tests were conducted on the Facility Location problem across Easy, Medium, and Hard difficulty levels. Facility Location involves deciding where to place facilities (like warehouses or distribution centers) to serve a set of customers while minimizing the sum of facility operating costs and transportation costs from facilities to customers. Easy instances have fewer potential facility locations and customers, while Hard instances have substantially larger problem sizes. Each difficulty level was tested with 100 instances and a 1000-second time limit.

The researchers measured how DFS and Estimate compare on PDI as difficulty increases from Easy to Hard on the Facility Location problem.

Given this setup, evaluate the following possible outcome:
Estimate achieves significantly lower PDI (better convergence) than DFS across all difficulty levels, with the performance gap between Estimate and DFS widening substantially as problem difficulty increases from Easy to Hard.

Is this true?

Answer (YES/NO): NO